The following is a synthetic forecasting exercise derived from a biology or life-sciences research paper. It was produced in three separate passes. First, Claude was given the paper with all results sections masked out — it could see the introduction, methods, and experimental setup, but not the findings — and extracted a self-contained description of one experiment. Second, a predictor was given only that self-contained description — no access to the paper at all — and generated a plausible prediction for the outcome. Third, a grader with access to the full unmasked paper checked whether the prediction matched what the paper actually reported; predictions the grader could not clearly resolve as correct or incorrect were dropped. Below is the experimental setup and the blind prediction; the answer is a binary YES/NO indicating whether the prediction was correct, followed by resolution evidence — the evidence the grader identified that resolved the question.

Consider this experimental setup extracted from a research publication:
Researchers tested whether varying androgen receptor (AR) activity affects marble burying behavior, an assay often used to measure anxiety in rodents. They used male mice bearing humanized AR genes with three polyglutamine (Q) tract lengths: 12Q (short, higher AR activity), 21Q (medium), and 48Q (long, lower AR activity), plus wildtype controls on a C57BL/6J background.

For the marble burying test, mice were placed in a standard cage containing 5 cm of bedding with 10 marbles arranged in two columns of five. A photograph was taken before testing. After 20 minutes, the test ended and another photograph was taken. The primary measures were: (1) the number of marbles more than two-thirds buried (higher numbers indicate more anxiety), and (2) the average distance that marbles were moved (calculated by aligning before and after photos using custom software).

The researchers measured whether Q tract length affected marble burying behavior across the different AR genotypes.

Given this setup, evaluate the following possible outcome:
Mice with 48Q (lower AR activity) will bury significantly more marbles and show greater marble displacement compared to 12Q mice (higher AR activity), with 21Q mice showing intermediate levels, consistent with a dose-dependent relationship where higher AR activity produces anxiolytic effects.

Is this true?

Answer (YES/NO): NO